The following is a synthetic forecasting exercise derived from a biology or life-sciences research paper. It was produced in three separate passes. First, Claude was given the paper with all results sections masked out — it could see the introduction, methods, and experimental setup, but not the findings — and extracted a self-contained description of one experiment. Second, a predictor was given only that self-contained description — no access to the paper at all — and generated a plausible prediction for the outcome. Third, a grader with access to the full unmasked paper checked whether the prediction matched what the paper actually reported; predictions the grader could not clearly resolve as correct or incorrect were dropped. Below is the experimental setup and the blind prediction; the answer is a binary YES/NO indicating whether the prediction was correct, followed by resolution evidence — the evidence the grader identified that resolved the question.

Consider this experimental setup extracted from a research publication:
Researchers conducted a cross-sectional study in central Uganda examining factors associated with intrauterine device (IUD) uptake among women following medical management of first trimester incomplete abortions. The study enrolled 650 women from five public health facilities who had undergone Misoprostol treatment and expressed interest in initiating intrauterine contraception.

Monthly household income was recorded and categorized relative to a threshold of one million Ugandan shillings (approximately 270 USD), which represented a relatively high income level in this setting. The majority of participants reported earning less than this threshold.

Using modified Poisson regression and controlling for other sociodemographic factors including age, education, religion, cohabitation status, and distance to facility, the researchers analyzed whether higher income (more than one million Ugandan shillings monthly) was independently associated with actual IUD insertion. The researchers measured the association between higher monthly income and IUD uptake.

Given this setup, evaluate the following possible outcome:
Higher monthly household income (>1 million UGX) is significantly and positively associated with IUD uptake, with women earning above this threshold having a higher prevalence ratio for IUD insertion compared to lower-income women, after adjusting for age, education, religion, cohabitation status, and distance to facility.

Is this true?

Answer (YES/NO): YES